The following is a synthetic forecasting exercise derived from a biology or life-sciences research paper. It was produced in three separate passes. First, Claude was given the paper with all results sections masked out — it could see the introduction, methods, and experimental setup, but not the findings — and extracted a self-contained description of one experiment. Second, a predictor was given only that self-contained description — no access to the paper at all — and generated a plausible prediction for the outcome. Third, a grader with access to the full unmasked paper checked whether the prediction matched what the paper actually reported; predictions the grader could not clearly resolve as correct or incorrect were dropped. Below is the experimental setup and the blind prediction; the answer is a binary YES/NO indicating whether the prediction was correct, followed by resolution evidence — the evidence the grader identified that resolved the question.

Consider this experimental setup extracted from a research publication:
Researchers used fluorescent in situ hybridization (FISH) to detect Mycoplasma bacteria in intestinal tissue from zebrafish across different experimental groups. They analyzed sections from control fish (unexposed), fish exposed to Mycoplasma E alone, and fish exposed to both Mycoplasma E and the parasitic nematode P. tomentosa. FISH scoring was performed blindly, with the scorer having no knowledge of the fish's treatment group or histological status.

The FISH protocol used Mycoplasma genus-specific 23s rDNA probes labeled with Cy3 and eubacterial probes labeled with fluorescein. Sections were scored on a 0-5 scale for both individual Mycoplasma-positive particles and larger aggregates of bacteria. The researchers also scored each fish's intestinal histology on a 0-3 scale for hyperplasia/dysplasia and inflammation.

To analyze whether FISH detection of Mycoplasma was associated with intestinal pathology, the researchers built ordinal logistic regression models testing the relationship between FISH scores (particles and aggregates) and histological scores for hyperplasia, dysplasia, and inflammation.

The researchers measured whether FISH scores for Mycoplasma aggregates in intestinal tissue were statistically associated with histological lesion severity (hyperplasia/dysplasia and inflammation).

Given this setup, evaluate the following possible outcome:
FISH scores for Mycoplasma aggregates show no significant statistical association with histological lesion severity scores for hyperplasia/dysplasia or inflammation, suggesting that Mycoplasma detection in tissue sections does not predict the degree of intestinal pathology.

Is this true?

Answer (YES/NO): NO